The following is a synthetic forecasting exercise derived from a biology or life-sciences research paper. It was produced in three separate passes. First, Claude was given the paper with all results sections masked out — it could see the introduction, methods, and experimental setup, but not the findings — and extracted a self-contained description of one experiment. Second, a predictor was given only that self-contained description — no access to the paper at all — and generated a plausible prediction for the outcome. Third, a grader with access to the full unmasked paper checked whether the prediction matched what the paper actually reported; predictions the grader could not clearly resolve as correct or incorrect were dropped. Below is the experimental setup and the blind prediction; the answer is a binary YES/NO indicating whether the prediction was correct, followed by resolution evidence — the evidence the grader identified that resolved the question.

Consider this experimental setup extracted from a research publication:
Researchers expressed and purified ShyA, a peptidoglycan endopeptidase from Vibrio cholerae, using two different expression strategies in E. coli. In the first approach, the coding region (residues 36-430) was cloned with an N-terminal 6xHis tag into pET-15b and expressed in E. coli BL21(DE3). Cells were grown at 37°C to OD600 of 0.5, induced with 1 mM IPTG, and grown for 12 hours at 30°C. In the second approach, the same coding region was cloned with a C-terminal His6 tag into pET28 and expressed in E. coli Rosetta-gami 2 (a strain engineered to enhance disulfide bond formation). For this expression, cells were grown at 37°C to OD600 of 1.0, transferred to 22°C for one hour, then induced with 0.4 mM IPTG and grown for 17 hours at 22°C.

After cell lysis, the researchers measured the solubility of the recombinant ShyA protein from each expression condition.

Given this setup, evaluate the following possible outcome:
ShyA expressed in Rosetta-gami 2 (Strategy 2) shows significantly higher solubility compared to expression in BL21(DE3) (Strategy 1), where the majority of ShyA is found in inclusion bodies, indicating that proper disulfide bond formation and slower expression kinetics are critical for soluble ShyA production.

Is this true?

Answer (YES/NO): NO